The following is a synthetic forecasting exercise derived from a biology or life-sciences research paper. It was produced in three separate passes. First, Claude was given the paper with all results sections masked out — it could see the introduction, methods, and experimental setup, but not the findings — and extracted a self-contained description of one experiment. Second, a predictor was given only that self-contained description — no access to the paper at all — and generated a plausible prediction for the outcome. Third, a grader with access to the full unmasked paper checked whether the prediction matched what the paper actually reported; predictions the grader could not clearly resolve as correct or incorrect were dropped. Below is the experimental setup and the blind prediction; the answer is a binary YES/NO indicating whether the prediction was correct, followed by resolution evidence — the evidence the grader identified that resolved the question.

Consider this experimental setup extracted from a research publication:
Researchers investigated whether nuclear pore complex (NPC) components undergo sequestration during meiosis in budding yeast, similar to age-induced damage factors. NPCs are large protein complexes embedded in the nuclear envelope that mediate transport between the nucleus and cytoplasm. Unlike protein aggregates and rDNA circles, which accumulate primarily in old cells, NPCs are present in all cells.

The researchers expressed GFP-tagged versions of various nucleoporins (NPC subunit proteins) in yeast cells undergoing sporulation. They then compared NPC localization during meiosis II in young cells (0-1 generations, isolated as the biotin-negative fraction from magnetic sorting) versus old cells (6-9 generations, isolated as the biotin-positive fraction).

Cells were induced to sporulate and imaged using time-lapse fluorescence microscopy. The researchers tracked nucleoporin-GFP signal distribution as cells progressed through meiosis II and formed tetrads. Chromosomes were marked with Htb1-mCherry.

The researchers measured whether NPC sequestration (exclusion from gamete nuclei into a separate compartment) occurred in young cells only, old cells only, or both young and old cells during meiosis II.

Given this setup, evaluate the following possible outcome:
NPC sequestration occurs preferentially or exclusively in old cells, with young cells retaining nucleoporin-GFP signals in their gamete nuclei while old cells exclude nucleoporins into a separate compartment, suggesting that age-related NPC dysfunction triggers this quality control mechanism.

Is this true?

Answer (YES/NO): NO